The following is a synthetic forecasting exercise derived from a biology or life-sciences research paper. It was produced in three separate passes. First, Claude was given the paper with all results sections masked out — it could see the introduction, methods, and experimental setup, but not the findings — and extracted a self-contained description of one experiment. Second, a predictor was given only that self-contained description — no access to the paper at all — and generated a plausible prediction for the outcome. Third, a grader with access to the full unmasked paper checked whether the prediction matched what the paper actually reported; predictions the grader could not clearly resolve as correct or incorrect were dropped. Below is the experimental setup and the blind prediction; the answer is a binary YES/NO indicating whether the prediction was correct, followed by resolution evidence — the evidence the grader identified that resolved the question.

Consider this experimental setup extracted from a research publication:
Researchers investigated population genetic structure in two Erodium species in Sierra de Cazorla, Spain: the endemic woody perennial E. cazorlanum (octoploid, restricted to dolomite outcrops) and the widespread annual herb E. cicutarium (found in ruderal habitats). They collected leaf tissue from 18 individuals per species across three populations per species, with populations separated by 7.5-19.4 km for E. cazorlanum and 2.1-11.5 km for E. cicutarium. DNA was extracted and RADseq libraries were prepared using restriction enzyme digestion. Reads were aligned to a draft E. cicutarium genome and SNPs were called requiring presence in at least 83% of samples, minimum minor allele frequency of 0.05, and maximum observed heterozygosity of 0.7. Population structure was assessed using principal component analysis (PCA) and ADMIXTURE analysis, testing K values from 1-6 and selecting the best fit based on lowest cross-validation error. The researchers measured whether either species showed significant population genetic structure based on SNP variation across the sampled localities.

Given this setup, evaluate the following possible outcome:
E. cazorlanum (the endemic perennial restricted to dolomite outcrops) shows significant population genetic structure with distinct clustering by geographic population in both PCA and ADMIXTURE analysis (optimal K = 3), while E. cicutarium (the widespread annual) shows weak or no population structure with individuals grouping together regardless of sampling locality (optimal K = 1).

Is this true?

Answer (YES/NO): NO